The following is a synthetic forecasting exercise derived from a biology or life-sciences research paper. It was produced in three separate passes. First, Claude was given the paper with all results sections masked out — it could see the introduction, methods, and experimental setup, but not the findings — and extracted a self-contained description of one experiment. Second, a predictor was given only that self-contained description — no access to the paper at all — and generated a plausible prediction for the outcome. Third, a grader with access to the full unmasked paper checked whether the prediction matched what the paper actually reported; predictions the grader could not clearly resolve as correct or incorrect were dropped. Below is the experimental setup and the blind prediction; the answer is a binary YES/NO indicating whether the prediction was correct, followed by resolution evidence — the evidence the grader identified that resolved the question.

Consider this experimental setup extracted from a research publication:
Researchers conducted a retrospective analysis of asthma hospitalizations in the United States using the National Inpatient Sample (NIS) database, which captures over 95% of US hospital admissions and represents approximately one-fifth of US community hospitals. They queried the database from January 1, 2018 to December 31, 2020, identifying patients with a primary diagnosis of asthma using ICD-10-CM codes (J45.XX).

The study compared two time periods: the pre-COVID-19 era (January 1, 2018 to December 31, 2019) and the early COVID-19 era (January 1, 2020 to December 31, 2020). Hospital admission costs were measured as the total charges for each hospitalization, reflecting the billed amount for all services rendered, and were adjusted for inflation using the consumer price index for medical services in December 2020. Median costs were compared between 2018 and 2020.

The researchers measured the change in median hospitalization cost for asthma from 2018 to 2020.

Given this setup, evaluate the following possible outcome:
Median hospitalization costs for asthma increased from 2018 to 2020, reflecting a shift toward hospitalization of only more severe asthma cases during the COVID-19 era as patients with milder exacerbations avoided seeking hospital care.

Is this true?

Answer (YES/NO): YES